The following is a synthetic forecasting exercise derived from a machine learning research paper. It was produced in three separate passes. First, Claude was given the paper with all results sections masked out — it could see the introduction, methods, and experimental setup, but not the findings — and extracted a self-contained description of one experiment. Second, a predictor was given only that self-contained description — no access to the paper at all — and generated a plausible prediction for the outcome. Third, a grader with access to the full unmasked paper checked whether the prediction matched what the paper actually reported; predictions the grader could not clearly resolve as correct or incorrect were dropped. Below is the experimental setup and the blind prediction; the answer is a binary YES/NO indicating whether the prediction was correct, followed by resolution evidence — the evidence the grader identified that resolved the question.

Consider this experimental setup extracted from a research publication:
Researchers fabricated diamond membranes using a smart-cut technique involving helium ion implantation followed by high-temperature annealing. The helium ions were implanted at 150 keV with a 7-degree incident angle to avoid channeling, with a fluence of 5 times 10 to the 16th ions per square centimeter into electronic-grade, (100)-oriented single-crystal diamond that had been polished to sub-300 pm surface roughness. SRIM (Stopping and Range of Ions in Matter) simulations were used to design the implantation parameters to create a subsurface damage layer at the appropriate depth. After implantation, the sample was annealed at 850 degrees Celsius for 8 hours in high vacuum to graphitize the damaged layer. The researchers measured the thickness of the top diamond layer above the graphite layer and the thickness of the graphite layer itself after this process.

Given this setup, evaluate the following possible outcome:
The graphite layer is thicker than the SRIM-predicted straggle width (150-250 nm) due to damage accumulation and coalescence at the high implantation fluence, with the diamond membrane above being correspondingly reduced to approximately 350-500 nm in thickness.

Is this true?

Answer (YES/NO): NO